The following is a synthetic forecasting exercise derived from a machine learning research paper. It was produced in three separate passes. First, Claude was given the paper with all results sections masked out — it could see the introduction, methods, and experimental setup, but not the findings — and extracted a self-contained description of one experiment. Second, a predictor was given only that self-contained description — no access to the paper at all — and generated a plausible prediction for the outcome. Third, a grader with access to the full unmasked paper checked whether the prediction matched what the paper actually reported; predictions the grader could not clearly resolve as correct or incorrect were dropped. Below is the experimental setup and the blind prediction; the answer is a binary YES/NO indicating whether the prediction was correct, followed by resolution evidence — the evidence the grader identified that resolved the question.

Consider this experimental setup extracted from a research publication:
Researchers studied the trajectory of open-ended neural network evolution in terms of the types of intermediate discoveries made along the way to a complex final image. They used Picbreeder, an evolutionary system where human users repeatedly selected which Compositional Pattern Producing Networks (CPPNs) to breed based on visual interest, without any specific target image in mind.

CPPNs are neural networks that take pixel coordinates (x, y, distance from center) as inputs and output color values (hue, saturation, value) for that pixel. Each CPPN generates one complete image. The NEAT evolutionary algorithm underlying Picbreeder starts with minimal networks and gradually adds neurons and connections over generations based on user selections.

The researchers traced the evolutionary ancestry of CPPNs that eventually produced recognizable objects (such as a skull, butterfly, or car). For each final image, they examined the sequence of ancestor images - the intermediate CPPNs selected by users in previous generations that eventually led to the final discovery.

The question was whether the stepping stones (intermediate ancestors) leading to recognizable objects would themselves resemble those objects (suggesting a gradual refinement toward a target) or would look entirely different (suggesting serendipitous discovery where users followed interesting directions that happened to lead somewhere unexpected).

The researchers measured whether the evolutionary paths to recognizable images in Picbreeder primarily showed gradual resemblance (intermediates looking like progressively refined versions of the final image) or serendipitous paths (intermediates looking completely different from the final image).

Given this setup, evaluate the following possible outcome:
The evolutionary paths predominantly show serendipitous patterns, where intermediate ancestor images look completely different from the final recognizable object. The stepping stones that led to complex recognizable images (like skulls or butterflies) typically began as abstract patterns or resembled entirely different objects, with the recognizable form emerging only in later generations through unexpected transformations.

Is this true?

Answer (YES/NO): YES